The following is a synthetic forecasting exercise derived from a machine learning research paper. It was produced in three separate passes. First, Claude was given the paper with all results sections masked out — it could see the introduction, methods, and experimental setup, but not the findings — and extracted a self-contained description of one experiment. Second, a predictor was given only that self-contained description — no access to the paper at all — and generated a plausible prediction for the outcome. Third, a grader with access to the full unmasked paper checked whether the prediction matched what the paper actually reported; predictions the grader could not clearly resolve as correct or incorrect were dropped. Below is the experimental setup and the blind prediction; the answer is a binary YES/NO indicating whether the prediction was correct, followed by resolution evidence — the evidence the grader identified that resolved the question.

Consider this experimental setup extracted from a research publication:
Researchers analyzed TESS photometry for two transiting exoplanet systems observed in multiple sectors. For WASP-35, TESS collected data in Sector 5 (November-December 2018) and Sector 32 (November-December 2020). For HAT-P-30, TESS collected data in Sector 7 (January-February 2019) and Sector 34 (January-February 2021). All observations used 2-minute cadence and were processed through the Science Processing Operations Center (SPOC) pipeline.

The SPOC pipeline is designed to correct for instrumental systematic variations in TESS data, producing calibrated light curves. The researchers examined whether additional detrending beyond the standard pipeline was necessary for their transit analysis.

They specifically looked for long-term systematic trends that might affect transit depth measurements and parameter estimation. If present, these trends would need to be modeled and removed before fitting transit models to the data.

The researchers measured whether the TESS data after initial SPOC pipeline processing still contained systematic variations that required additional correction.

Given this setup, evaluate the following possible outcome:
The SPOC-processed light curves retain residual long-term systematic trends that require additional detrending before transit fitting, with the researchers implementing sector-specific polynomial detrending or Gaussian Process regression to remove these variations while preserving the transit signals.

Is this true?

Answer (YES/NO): YES